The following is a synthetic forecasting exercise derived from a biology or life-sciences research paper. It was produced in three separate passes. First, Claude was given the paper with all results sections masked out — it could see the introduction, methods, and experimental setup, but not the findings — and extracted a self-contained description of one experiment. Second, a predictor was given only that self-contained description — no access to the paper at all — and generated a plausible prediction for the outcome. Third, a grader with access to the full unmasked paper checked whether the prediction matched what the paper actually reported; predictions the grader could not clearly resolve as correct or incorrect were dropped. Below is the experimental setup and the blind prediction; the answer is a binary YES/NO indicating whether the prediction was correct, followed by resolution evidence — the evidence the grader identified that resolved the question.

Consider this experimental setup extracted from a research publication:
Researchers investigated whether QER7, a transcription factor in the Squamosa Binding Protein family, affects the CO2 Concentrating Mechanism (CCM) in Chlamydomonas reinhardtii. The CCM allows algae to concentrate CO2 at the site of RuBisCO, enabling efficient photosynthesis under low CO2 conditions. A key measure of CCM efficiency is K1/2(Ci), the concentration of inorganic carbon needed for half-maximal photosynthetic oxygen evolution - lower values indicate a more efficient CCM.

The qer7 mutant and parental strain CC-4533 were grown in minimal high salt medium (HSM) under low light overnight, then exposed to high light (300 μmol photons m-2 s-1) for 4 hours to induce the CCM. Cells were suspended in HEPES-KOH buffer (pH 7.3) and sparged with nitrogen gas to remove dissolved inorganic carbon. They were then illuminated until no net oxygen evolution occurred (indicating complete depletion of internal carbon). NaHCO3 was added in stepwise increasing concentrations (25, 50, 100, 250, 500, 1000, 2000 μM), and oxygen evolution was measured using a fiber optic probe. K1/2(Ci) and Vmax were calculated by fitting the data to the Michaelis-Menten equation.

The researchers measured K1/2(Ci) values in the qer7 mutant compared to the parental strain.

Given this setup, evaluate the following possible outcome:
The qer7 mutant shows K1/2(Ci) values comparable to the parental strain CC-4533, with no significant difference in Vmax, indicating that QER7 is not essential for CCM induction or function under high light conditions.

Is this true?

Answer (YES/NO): YES